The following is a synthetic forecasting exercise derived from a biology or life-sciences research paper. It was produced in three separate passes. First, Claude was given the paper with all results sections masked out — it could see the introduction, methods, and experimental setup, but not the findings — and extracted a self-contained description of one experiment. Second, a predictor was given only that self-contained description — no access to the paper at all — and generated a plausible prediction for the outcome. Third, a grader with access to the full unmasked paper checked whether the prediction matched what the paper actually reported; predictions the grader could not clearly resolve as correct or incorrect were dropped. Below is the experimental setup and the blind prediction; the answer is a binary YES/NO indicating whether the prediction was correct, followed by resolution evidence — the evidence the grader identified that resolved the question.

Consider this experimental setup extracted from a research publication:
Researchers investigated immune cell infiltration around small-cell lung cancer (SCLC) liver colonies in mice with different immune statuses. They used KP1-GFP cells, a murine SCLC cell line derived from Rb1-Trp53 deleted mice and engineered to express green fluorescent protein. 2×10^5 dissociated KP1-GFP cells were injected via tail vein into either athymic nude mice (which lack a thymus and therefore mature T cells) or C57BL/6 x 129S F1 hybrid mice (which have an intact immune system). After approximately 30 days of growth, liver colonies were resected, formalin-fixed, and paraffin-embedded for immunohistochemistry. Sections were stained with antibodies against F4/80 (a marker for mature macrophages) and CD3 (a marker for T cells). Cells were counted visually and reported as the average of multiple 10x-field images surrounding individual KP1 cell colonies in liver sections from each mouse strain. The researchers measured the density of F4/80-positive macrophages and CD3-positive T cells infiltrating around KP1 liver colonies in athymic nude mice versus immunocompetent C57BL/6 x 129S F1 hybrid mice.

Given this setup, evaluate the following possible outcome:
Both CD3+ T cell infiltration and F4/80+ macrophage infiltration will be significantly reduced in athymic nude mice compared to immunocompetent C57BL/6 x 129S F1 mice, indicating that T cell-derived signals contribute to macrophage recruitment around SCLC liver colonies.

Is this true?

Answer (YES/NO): NO